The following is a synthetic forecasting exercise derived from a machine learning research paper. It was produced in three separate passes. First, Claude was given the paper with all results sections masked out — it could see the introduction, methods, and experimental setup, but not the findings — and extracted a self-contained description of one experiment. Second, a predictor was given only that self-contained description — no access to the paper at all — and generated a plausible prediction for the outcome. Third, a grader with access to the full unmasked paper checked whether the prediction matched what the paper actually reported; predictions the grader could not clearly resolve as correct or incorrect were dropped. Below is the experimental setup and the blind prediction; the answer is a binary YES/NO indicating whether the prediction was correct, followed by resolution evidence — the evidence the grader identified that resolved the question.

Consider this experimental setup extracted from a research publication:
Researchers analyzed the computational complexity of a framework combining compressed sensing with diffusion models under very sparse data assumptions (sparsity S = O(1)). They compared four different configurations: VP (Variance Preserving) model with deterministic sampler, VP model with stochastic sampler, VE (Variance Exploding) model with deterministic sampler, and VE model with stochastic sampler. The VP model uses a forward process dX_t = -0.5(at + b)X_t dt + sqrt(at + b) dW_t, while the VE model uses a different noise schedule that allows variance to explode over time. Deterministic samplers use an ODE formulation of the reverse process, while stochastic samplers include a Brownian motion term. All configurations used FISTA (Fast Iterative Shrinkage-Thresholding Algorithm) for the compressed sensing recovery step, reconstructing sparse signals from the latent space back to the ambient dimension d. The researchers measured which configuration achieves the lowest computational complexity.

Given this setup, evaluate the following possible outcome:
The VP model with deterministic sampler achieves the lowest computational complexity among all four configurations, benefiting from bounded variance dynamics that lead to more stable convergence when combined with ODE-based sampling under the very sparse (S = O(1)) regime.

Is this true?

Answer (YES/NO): YES